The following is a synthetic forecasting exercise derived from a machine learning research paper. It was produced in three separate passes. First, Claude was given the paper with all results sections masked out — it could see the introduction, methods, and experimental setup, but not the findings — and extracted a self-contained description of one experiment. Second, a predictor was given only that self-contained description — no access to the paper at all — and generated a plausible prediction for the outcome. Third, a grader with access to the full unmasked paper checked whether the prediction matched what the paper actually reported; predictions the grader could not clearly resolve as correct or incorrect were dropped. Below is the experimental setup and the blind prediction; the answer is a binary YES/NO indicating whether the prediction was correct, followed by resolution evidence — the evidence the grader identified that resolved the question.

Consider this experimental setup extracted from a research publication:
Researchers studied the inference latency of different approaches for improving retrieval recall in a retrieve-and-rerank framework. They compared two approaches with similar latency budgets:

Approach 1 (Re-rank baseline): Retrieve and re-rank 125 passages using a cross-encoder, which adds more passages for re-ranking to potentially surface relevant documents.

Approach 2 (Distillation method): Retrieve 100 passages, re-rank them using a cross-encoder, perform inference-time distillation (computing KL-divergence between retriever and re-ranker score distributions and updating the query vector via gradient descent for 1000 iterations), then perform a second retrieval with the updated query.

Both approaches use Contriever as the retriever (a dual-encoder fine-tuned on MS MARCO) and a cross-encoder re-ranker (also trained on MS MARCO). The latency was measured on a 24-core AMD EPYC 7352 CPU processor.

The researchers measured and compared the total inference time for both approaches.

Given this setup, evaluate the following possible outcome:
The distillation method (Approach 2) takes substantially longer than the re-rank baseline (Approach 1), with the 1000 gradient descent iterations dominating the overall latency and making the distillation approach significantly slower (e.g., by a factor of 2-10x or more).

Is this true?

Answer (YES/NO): NO